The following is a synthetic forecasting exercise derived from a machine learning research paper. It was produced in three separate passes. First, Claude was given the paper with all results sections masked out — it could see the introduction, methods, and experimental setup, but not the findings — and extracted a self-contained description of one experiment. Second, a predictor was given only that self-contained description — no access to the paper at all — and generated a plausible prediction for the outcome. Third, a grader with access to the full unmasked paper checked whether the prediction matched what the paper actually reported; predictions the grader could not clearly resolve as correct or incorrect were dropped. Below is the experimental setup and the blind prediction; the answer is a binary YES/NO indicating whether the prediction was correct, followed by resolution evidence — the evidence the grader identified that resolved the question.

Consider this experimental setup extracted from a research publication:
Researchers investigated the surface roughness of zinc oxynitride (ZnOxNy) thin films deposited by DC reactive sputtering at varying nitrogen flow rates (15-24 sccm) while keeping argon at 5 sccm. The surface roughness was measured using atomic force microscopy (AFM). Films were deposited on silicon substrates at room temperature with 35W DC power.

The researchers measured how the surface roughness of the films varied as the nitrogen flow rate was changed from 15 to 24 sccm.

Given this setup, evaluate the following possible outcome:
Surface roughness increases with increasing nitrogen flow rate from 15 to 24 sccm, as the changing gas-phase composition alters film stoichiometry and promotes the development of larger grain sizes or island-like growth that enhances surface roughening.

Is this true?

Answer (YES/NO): NO